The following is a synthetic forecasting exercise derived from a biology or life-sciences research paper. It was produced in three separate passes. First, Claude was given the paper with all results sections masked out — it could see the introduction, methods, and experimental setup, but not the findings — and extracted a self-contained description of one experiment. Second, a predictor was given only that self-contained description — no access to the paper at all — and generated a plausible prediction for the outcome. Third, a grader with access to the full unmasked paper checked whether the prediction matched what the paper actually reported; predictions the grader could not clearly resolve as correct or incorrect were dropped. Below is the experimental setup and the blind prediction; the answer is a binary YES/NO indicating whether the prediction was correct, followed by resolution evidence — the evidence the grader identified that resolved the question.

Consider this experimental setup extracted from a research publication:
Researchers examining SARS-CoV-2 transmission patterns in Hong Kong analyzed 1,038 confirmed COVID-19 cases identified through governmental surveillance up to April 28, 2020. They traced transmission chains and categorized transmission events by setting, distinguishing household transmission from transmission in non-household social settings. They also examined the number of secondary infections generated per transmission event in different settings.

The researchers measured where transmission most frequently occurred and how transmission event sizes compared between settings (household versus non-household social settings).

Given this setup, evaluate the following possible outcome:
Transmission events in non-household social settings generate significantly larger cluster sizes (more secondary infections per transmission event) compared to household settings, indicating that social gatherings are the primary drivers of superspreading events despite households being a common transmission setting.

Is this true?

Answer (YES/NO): YES